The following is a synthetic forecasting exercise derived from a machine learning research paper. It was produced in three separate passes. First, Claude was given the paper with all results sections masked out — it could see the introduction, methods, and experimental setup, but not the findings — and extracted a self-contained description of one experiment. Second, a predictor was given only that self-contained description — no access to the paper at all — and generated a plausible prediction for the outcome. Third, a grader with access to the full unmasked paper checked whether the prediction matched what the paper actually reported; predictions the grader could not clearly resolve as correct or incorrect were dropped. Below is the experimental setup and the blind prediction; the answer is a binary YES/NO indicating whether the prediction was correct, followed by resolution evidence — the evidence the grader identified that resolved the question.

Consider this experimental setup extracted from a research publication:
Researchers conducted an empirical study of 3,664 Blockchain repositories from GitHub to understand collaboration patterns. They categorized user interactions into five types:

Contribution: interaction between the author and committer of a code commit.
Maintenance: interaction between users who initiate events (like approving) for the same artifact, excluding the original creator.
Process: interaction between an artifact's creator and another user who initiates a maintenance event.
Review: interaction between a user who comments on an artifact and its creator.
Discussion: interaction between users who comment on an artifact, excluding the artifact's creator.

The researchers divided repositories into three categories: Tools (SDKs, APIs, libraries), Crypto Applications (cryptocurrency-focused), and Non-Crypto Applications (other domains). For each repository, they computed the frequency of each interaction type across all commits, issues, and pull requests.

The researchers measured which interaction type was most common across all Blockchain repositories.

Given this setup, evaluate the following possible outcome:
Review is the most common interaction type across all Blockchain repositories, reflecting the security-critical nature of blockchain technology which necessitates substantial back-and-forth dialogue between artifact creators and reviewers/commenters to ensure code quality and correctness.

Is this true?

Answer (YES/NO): NO